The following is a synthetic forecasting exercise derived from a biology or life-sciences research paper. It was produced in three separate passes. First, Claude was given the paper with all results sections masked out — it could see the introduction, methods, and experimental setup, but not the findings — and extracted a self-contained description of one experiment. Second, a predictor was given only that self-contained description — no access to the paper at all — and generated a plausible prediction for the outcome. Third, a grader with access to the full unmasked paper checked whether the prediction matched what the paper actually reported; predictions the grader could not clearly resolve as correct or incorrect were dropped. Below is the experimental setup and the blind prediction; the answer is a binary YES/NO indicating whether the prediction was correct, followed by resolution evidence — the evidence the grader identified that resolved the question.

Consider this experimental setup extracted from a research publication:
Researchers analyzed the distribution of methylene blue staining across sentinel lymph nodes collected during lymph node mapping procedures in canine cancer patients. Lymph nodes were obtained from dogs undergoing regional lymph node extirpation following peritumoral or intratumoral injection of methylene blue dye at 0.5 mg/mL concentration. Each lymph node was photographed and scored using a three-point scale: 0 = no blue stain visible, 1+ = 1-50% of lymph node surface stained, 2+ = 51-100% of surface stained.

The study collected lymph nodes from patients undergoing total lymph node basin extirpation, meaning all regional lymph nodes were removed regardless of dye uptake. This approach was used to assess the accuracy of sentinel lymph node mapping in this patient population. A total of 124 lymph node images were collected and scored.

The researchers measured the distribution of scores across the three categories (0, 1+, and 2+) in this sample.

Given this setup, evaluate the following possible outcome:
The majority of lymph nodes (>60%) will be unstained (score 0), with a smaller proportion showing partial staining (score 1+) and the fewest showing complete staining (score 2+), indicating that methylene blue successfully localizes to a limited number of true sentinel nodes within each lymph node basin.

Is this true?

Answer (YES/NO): YES